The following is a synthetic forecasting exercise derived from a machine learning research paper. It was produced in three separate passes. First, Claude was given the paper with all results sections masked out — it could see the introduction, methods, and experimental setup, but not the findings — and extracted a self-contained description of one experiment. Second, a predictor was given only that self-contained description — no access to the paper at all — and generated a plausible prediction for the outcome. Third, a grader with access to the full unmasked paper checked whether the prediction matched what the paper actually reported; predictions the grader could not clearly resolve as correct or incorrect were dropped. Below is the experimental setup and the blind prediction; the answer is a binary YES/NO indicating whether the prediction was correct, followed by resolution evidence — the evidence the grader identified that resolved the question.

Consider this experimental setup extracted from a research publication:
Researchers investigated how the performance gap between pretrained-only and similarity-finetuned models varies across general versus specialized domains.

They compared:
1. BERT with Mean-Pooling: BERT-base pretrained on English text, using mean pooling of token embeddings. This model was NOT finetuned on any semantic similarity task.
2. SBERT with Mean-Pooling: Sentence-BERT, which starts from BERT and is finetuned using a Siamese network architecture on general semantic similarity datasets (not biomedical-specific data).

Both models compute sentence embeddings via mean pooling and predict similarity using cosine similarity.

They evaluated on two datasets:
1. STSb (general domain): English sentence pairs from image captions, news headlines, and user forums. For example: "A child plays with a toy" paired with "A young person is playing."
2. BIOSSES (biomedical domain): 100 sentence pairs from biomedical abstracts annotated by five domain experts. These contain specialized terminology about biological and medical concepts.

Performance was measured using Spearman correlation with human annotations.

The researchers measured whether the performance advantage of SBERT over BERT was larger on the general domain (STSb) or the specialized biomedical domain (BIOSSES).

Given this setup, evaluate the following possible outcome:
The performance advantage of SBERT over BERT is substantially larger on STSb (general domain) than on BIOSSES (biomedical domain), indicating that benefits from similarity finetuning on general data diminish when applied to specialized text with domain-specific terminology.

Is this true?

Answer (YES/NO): YES